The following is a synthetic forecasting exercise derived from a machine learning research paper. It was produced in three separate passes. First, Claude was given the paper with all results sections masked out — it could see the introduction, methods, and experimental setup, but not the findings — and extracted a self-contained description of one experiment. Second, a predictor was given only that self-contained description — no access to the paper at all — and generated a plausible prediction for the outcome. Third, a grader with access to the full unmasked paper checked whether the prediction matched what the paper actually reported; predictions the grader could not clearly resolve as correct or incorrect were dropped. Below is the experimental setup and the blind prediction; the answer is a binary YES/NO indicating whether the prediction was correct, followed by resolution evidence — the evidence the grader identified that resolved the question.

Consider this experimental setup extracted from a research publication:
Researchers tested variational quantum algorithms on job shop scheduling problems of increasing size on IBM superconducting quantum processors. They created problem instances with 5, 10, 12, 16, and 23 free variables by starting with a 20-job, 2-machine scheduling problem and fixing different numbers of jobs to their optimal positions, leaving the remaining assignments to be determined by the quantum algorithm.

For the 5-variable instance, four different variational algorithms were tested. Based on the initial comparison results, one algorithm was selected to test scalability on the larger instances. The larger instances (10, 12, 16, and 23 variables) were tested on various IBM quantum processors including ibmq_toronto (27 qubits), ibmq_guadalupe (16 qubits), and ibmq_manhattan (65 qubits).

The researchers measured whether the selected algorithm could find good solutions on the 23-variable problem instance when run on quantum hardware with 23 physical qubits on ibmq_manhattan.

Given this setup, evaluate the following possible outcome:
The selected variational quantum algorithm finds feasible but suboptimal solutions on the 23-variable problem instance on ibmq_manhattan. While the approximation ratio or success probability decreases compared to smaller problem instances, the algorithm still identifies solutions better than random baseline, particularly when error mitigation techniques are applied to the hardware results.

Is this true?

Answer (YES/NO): NO